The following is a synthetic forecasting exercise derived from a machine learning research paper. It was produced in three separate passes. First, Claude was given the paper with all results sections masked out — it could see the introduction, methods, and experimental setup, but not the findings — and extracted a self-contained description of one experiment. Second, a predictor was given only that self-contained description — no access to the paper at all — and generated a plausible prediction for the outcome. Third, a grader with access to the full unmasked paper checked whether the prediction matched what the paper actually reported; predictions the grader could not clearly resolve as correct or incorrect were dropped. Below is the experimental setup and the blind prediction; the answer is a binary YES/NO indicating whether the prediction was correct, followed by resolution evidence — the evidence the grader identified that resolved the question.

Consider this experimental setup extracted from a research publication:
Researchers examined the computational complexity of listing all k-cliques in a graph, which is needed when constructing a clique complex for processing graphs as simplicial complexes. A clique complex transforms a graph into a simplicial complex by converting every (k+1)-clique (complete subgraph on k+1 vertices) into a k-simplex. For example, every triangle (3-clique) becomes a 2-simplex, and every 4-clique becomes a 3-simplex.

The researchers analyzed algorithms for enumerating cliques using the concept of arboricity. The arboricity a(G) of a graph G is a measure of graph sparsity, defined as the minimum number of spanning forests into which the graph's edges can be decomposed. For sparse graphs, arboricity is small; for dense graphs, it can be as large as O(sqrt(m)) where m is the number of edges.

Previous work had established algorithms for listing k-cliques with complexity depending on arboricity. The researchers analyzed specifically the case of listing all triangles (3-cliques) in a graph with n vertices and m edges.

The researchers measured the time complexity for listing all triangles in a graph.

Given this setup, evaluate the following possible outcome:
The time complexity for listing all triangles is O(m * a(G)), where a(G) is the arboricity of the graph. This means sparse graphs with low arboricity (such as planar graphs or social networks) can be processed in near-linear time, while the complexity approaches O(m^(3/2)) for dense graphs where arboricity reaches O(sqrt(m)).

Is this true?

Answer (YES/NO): YES